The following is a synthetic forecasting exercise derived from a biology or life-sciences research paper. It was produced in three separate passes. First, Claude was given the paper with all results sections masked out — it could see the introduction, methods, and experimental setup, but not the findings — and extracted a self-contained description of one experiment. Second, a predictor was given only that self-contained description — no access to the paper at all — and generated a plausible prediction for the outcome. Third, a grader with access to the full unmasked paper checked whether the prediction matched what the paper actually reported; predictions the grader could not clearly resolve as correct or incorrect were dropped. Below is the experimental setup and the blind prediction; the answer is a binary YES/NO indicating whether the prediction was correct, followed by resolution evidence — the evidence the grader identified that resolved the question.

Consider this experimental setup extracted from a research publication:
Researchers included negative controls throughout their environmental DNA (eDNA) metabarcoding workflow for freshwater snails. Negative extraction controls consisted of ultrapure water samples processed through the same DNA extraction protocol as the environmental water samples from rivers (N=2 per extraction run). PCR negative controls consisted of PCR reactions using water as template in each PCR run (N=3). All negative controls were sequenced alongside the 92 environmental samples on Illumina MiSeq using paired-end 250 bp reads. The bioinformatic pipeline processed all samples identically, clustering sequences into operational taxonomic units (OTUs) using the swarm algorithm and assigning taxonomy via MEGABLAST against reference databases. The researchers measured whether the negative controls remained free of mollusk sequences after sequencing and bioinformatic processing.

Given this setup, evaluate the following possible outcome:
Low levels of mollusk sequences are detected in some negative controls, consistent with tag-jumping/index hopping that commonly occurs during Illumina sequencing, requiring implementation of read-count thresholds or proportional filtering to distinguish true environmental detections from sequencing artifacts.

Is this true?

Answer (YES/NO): NO